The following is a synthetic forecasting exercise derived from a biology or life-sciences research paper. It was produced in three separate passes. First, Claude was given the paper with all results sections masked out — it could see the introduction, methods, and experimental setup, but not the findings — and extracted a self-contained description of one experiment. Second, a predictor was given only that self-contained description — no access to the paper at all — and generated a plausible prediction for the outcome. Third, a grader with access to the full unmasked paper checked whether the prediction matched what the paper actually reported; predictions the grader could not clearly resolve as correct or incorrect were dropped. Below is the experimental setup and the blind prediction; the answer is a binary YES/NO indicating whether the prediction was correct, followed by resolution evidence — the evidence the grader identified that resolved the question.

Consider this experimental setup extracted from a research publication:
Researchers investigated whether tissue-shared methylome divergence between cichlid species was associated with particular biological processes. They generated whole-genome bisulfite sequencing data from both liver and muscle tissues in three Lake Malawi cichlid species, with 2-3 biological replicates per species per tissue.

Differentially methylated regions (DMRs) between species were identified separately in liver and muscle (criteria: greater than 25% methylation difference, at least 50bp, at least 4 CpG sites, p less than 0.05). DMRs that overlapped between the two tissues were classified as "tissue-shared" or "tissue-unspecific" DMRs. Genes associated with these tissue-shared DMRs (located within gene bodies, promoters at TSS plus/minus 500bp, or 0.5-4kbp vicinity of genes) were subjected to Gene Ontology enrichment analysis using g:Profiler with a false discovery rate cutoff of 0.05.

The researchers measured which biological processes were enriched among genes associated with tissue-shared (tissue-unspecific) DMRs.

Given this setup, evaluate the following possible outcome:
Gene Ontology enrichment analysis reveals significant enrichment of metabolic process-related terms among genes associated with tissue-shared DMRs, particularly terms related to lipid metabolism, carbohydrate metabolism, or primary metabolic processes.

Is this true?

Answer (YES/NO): NO